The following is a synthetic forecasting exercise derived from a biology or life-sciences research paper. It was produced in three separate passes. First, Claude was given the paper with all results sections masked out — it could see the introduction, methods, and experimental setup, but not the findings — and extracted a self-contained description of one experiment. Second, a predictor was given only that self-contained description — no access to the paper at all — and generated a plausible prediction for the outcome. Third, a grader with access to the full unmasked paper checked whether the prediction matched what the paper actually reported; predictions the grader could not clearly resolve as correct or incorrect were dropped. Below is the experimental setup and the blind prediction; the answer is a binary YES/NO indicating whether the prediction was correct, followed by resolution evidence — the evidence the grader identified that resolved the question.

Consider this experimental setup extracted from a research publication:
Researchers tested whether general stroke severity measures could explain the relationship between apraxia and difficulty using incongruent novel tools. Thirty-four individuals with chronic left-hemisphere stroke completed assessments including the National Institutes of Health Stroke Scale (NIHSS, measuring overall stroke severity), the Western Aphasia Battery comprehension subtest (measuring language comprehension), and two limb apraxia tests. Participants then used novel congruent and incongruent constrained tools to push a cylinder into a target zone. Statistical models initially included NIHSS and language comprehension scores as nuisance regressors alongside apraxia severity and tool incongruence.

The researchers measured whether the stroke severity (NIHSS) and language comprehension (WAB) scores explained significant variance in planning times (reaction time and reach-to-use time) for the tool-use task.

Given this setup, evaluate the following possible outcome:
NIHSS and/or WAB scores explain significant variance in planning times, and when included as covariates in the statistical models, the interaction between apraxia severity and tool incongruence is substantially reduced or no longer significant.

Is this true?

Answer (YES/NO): NO